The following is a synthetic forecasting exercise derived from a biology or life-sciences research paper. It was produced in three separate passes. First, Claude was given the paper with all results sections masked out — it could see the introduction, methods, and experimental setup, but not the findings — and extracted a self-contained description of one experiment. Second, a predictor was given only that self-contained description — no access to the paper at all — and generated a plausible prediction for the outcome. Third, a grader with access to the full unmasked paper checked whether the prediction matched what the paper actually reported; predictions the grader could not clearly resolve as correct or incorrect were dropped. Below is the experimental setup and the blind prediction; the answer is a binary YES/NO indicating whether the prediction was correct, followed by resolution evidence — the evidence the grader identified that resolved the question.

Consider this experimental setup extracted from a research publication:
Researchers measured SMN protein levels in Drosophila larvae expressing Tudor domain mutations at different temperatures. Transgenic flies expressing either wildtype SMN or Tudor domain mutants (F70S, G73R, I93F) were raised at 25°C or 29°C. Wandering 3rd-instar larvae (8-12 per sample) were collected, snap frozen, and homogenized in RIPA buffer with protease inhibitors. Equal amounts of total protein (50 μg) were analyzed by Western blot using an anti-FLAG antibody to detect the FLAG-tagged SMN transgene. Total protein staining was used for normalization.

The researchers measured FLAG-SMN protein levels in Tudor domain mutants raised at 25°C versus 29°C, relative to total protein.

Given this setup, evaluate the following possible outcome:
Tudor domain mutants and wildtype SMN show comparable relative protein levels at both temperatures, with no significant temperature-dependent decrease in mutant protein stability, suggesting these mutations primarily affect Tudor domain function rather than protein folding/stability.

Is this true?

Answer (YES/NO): NO